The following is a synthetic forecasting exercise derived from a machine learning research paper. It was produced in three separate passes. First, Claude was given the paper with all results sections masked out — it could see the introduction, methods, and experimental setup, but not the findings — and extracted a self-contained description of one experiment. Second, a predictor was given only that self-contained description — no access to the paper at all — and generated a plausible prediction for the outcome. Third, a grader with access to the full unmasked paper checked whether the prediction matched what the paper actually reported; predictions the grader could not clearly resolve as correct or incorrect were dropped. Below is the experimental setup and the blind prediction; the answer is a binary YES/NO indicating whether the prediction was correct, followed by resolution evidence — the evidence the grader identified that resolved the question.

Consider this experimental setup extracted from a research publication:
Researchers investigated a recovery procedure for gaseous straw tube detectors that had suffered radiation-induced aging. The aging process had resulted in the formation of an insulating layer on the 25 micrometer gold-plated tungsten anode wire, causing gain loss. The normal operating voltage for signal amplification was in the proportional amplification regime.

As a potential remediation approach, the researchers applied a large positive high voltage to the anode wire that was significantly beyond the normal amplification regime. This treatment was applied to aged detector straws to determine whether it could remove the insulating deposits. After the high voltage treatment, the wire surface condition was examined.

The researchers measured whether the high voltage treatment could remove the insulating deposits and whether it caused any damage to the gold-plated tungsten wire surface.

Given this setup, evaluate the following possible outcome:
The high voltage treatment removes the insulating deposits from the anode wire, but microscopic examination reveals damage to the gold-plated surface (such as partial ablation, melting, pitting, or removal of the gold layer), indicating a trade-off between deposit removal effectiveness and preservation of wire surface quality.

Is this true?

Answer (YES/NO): NO